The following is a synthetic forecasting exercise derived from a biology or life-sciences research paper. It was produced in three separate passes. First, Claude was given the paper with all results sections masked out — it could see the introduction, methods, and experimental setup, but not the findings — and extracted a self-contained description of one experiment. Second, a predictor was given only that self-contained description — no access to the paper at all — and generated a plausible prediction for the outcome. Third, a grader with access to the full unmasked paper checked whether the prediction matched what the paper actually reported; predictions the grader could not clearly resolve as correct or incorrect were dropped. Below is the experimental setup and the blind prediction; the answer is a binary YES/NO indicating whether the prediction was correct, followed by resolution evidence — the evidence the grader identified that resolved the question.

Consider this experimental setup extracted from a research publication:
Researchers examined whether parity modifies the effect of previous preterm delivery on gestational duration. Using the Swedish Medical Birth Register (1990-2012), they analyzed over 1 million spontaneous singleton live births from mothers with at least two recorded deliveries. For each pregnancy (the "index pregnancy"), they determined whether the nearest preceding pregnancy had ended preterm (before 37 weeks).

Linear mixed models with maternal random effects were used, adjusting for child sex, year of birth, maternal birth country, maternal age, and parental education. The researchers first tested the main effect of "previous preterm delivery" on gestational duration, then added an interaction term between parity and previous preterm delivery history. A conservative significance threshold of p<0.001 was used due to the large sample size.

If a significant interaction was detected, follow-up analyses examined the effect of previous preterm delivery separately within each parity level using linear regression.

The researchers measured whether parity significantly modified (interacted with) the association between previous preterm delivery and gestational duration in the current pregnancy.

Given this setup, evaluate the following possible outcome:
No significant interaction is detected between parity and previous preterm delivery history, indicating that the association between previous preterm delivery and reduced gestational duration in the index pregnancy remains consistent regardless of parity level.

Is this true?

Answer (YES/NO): NO